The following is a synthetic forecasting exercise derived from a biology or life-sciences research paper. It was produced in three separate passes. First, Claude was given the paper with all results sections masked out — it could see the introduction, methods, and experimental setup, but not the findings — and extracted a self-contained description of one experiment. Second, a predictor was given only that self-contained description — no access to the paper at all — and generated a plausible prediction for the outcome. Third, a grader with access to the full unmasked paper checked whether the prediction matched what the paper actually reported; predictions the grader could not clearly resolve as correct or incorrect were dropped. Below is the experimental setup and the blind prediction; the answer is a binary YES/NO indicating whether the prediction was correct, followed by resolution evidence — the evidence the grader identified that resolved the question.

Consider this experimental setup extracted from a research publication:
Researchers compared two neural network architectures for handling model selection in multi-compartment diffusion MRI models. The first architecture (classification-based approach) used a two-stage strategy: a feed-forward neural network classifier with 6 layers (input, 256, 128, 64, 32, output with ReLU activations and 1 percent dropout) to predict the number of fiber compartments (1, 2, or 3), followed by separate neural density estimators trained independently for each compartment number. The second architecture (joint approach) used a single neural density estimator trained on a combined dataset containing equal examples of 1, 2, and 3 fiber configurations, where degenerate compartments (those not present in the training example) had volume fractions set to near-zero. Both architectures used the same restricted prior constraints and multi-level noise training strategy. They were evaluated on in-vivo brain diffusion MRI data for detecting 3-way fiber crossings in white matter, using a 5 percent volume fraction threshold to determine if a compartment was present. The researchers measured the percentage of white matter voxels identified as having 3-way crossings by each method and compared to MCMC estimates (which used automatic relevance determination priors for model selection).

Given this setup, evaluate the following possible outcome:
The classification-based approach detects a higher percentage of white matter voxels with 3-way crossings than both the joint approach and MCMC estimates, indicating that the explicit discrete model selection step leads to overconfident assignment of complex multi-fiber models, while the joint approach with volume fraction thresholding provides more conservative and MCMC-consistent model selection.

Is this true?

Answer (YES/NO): YES